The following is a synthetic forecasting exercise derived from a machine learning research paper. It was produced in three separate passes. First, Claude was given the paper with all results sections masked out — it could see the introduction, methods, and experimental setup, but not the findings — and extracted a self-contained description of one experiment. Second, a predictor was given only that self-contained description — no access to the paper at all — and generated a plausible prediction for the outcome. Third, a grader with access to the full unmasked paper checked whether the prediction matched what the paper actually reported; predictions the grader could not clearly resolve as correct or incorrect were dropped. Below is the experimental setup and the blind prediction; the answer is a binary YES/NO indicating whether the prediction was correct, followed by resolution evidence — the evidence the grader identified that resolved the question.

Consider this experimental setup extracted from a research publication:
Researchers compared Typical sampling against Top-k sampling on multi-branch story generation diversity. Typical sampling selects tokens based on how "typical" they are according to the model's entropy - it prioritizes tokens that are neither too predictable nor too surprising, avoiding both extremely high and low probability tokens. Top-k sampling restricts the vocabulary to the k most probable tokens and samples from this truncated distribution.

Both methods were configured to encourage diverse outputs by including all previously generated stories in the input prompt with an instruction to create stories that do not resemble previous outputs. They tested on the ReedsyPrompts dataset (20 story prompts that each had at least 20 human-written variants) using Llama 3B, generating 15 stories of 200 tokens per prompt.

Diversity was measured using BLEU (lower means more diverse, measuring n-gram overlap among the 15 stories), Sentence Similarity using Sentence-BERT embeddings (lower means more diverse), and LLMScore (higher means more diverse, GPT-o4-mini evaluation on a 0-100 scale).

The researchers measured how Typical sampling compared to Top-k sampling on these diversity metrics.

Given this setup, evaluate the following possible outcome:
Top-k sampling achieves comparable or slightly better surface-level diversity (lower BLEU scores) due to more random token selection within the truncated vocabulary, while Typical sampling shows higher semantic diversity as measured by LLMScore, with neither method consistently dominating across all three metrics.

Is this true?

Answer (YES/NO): NO